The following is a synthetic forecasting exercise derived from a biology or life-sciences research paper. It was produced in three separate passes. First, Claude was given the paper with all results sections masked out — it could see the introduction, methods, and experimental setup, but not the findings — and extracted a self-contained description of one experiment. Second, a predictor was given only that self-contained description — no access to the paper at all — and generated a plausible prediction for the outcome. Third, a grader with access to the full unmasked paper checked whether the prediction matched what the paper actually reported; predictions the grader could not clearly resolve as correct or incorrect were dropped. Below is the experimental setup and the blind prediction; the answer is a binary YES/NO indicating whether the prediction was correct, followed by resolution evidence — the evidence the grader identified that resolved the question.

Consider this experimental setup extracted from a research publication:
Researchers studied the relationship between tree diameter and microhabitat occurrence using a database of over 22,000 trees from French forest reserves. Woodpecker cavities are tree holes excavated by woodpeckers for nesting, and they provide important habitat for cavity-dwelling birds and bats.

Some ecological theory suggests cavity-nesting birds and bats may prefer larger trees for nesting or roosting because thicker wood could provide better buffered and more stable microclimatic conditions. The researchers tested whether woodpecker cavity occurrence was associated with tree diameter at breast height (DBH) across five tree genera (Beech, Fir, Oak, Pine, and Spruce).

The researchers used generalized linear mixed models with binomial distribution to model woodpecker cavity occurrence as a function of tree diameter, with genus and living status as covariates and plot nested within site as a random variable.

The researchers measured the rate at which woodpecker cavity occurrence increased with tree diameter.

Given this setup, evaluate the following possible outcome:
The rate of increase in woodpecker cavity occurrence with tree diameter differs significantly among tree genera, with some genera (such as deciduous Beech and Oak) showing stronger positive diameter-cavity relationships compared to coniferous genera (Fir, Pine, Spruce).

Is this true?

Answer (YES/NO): NO